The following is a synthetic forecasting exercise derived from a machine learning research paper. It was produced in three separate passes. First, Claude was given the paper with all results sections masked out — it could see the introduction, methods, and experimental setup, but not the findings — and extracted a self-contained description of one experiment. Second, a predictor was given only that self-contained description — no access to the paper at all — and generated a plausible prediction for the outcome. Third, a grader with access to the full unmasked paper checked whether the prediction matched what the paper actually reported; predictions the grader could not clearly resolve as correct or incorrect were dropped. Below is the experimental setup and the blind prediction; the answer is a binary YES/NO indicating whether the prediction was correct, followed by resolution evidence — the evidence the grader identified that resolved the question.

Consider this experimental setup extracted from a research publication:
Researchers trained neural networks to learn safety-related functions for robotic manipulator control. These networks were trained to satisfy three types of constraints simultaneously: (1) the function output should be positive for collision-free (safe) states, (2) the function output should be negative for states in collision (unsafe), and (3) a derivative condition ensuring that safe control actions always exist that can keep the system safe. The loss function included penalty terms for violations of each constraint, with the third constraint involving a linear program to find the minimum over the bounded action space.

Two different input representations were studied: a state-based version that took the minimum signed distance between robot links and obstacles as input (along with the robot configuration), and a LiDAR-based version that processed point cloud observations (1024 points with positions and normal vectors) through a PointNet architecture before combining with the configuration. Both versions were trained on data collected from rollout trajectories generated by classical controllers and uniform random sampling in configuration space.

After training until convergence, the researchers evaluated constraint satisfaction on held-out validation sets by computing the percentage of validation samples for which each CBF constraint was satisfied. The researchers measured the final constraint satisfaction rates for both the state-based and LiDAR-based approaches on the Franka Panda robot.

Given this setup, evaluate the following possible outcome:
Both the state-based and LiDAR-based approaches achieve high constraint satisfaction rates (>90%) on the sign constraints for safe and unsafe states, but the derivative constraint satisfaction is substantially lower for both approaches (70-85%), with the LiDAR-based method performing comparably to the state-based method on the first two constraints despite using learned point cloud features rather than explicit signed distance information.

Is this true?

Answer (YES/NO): NO